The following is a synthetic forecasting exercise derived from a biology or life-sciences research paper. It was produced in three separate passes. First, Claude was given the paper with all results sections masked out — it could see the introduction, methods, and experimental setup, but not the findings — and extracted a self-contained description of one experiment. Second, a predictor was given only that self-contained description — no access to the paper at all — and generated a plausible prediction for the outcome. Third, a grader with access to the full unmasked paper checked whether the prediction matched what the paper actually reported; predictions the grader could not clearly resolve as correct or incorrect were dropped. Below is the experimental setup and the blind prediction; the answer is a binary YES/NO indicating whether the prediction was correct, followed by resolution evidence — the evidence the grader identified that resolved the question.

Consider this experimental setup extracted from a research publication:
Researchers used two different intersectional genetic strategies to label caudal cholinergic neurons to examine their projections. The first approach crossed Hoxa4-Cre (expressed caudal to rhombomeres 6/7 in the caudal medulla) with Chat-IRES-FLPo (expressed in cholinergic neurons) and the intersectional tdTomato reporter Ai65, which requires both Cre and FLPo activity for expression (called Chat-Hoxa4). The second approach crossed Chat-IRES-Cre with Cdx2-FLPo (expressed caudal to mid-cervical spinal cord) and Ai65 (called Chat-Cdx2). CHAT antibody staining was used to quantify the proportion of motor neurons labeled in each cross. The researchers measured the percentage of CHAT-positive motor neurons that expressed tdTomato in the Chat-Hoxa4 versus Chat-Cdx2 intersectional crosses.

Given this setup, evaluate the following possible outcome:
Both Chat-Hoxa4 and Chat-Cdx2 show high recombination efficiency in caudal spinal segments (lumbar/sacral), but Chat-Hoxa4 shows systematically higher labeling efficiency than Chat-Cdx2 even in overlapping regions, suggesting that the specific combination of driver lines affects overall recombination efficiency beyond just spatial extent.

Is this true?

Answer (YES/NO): NO